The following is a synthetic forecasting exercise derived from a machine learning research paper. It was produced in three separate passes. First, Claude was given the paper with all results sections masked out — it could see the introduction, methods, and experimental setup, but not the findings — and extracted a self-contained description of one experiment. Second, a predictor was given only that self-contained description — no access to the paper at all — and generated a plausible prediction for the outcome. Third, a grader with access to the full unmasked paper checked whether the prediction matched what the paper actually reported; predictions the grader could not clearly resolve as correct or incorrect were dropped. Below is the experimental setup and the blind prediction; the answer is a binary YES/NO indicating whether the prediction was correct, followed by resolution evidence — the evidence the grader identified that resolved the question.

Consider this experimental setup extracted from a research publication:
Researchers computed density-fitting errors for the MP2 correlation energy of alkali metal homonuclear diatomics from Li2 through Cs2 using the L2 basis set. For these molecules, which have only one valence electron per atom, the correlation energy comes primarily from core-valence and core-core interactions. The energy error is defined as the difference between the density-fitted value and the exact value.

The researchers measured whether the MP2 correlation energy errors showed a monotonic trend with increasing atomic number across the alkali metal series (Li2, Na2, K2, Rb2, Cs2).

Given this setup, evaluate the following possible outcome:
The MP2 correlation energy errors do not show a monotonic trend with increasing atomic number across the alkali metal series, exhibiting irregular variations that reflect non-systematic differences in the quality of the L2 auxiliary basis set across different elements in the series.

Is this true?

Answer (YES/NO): YES